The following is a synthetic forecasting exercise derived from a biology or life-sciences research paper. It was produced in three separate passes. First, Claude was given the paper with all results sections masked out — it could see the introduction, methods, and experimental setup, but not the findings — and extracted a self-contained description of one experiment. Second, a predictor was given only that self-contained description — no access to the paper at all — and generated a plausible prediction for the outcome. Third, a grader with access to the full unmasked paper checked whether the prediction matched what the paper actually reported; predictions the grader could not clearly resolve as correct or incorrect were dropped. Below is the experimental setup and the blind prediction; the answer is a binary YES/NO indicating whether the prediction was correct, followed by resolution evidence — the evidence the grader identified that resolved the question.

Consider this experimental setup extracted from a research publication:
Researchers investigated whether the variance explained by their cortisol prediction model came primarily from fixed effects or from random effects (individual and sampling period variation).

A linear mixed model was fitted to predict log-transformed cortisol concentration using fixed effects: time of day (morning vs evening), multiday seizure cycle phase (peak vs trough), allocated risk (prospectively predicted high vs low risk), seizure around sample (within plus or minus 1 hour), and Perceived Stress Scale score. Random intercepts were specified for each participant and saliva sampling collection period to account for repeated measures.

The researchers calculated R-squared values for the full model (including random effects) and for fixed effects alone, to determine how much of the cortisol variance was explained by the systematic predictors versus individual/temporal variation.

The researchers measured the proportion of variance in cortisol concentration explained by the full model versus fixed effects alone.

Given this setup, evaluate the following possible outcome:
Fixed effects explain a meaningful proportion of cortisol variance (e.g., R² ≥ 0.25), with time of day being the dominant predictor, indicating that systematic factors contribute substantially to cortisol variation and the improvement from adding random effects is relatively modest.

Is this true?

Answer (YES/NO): YES